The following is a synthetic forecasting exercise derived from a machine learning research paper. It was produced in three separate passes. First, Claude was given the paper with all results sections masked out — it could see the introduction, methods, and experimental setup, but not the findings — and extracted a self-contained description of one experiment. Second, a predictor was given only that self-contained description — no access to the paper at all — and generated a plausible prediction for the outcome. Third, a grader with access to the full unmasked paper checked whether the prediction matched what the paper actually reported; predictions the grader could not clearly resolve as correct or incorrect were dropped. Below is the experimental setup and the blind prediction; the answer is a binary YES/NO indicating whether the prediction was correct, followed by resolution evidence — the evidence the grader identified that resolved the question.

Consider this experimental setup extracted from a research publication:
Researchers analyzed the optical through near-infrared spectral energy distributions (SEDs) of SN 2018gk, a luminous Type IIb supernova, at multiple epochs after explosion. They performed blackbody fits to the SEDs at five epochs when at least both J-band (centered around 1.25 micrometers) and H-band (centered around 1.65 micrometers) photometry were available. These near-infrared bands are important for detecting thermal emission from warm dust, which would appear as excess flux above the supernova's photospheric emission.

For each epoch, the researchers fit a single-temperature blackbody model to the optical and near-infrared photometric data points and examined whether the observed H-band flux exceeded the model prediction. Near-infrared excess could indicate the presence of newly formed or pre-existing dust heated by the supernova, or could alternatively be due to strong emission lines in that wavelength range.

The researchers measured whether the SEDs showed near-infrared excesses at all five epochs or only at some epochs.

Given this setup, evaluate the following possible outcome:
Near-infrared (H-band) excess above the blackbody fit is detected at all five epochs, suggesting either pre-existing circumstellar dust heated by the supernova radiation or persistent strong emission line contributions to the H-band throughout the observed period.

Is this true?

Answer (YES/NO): NO